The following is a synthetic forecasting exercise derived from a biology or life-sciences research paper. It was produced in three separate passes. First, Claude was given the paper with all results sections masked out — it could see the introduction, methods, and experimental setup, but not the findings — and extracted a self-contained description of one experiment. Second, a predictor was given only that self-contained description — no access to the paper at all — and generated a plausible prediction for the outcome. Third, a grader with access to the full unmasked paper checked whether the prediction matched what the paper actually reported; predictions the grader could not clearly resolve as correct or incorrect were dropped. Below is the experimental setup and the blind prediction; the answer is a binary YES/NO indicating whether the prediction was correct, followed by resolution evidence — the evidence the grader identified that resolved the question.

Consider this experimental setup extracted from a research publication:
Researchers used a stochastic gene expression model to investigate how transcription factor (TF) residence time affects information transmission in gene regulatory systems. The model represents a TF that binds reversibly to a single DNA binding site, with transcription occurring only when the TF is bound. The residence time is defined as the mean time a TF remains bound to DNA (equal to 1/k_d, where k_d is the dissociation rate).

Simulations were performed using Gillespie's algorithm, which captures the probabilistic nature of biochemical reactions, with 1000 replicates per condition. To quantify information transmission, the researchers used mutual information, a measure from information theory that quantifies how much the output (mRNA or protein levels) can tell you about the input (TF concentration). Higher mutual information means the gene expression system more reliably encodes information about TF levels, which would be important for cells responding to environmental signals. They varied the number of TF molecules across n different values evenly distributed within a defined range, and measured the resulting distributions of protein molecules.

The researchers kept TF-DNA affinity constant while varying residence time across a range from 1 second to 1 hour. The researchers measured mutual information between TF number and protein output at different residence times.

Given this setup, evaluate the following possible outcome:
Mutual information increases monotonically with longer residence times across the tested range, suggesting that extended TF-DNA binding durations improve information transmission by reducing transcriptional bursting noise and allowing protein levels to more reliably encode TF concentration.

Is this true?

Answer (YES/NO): NO